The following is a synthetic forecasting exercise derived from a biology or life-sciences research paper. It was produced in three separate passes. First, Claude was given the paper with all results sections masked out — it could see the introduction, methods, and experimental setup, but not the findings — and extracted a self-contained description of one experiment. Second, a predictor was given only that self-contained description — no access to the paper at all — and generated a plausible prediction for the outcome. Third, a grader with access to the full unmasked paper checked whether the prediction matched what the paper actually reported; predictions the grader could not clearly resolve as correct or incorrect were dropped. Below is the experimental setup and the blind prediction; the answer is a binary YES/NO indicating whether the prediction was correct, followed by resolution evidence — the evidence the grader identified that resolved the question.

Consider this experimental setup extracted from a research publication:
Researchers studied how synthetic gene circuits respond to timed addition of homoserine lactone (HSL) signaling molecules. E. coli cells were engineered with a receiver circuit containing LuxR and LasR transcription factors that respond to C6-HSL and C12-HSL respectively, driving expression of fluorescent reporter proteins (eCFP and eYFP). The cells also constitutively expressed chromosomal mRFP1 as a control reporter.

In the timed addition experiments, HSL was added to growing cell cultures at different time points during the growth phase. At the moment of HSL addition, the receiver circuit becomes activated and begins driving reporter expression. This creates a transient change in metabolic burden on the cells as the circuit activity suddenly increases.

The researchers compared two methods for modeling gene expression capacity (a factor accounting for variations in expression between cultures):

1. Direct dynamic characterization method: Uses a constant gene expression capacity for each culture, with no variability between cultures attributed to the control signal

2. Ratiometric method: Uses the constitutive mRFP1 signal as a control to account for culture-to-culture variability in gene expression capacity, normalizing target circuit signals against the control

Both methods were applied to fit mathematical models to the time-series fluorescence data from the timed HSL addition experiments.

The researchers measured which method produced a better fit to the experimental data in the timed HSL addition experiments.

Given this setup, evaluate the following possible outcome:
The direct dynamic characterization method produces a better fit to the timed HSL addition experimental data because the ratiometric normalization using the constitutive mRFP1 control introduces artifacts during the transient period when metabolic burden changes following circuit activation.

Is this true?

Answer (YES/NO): YES